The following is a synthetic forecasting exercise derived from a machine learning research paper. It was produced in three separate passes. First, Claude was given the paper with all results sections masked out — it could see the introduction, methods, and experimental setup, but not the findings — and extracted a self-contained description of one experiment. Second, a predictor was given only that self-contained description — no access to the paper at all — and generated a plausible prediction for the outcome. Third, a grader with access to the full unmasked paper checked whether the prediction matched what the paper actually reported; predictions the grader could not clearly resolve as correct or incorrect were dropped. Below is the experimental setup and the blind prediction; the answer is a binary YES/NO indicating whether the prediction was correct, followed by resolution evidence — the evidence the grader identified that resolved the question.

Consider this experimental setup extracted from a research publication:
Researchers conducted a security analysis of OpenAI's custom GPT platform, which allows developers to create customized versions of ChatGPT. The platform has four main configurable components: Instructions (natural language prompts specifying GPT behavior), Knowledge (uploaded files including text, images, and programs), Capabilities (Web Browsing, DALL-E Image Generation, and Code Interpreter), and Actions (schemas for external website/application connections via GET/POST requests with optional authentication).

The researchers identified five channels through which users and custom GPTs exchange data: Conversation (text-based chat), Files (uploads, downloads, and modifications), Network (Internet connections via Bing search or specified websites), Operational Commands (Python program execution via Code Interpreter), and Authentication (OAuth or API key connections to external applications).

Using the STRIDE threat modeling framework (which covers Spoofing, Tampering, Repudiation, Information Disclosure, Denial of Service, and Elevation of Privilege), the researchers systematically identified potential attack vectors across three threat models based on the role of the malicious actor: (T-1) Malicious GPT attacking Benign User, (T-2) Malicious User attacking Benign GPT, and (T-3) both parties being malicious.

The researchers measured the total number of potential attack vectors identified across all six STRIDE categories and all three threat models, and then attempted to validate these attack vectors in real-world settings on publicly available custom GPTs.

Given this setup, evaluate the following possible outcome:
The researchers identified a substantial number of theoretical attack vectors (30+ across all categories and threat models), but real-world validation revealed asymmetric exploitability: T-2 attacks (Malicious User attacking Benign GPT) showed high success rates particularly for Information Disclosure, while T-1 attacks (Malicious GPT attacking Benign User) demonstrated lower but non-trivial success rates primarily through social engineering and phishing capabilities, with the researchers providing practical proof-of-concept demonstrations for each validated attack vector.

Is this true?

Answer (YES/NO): NO